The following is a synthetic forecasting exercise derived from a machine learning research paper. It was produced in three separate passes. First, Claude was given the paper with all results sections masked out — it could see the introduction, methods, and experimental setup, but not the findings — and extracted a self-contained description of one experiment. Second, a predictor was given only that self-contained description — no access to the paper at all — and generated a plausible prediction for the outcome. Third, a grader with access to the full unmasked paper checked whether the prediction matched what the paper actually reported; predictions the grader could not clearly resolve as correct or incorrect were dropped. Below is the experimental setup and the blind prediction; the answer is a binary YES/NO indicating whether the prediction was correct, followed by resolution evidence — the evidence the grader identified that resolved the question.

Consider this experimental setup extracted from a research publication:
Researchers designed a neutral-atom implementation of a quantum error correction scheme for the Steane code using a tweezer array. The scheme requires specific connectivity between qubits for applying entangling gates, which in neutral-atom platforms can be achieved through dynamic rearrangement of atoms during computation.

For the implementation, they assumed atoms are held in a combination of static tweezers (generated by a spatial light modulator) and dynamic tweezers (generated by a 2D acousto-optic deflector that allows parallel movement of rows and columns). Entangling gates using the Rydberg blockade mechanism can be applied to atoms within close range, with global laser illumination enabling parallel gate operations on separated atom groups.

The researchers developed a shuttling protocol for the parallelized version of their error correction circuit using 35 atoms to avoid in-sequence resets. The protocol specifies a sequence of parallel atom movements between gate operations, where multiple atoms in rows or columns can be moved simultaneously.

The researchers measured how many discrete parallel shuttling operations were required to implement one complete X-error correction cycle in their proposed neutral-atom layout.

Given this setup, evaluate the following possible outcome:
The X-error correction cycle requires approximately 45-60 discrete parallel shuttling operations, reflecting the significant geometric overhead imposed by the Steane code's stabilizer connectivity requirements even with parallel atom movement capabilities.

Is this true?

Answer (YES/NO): NO